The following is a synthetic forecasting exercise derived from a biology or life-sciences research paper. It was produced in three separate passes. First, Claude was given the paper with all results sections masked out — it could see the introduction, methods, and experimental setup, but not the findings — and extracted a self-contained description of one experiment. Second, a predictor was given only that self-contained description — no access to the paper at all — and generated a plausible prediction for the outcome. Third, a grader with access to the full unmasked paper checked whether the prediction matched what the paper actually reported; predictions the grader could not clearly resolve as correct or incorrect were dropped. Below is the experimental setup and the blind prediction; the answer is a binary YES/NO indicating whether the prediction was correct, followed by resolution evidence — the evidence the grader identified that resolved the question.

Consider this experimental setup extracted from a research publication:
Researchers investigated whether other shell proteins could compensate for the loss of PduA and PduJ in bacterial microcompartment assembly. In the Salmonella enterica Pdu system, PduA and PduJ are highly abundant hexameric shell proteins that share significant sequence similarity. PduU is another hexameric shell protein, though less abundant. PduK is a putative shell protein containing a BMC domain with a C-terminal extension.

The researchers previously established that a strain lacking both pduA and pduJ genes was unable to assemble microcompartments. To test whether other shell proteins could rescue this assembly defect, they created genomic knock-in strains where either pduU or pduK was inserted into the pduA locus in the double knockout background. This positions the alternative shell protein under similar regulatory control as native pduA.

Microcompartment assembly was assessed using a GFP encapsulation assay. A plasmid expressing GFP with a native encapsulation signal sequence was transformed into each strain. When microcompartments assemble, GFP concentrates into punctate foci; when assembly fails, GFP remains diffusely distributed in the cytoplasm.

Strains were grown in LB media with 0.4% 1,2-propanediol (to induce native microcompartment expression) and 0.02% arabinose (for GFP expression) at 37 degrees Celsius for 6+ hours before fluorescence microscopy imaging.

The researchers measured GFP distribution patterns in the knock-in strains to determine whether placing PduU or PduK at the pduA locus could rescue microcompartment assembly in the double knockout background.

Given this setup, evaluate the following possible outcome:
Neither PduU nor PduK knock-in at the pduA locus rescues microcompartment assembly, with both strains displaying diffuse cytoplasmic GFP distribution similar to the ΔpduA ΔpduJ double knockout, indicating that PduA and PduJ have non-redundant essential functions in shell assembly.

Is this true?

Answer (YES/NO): YES